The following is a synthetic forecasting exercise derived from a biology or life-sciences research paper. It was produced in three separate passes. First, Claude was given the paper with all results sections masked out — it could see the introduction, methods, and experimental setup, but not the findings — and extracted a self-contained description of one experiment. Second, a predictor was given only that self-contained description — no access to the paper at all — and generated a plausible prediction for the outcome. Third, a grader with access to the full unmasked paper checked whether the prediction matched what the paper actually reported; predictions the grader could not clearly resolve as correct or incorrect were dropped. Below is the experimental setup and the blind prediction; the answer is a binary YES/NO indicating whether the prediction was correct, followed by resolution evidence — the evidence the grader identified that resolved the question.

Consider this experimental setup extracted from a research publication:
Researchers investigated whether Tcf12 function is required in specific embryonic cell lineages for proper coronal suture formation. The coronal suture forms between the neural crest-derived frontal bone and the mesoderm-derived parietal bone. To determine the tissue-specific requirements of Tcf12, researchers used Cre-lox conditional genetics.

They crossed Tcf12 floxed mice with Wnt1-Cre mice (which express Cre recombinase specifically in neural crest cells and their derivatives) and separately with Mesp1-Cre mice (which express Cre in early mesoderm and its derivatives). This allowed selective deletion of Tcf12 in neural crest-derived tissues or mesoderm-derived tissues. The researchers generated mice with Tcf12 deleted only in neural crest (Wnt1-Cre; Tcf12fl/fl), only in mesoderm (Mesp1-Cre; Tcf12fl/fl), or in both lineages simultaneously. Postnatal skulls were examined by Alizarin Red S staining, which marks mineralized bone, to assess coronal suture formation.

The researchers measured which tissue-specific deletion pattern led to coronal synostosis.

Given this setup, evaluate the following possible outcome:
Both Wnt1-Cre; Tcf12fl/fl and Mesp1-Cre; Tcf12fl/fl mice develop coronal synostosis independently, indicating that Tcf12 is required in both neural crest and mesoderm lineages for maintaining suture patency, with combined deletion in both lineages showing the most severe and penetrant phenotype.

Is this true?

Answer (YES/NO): NO